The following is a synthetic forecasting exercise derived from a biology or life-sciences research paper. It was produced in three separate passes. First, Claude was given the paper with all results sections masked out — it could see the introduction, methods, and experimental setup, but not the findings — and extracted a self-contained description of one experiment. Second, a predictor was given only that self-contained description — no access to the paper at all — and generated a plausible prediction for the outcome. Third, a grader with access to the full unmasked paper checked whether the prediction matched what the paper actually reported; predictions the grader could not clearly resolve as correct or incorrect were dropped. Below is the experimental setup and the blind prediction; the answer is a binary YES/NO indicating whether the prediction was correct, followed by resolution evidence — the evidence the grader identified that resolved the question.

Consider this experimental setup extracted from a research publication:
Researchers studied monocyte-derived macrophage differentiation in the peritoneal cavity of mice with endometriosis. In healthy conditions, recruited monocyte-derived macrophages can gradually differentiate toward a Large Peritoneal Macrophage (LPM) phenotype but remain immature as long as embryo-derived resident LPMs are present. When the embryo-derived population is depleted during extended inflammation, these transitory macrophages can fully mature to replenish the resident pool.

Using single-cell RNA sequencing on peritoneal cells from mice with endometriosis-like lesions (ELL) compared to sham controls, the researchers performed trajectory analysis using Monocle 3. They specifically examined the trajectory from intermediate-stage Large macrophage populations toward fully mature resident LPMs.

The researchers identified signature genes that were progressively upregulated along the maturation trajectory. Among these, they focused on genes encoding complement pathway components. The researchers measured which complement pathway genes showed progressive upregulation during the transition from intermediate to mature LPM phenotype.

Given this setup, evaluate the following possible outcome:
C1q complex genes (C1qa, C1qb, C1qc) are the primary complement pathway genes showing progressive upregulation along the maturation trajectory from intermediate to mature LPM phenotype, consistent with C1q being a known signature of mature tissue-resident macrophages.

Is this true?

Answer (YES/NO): NO